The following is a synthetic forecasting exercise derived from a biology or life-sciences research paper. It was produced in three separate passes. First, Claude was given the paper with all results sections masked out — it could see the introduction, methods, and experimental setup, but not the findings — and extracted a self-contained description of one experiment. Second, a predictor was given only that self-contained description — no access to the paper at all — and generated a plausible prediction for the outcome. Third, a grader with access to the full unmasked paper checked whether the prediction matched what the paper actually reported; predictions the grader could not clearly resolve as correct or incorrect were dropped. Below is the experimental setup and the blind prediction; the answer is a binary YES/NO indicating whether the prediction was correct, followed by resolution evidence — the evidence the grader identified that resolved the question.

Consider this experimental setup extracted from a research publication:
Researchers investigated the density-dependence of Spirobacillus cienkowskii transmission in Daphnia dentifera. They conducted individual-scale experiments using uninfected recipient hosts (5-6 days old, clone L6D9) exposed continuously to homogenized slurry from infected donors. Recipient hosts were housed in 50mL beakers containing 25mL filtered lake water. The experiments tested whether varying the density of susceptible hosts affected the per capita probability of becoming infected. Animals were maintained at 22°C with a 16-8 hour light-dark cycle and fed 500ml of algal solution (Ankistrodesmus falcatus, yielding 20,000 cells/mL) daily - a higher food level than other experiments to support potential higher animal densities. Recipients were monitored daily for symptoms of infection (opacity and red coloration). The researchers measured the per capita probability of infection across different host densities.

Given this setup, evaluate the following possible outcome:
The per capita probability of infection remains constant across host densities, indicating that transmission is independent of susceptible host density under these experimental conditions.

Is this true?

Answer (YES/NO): YES